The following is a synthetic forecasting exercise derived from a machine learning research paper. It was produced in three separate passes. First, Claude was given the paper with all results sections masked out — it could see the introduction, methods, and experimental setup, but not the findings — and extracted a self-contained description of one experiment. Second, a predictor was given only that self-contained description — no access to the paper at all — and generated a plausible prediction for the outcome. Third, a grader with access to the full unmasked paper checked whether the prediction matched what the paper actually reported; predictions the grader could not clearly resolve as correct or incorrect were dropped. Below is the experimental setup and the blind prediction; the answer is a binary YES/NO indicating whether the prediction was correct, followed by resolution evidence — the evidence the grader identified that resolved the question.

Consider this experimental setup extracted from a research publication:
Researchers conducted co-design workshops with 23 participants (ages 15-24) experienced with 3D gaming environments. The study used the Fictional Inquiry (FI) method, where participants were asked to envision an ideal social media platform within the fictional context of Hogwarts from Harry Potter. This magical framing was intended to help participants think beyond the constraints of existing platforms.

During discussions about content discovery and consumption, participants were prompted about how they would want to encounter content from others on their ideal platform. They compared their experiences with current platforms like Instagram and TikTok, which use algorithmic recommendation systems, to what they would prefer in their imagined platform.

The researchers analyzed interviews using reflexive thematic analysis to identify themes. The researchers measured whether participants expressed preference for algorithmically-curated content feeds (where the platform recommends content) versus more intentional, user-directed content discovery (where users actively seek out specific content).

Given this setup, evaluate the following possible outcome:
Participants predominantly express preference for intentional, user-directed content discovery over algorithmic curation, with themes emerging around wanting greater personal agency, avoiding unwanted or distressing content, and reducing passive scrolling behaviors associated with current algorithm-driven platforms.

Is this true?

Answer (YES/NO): YES